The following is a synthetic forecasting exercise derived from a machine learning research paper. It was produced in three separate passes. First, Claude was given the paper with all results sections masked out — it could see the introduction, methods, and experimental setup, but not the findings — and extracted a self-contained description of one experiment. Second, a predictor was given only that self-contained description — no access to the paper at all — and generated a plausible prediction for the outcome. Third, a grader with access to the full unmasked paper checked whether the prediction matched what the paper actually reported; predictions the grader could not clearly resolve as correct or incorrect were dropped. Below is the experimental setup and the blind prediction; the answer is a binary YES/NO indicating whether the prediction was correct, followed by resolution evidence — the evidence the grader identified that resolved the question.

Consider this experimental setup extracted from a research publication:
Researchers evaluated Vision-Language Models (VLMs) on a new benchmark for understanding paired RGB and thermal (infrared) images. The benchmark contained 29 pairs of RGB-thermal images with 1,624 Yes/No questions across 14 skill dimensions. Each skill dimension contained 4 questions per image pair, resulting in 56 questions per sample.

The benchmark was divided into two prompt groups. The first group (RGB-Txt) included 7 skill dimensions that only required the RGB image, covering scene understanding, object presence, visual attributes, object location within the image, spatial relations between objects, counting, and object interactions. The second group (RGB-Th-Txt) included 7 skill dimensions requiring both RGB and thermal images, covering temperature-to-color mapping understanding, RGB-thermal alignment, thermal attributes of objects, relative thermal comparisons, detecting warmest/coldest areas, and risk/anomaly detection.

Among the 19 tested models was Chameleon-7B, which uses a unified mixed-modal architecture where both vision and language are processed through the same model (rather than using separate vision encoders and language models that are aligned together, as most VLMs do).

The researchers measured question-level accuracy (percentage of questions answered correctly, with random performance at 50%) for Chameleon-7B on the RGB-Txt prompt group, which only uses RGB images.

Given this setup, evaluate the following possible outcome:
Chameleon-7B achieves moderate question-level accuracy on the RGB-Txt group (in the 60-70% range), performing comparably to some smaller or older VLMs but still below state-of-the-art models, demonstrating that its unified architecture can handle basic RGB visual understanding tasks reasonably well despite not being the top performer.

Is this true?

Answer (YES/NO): NO